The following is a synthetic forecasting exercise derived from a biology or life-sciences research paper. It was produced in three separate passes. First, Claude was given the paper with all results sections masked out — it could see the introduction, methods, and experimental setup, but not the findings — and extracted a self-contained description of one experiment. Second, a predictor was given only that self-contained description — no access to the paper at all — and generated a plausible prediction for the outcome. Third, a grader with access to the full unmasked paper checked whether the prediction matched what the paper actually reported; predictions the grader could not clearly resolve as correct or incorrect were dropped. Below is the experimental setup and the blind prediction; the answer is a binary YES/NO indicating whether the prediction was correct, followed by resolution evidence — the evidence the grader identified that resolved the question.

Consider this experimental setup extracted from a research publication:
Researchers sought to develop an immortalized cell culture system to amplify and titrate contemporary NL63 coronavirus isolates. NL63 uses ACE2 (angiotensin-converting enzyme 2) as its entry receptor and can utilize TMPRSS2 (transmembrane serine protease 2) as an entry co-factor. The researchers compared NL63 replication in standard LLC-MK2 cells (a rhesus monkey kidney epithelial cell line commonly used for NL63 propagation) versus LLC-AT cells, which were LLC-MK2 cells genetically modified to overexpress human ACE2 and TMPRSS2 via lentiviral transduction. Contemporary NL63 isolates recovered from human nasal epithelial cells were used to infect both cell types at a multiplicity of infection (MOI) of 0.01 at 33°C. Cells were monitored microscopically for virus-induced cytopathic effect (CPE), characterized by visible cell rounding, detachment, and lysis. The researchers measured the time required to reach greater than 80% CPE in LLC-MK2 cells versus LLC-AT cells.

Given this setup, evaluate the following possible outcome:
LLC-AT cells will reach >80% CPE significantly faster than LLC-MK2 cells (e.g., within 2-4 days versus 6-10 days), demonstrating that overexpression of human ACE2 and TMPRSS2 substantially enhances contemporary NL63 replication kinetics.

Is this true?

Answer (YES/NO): YES